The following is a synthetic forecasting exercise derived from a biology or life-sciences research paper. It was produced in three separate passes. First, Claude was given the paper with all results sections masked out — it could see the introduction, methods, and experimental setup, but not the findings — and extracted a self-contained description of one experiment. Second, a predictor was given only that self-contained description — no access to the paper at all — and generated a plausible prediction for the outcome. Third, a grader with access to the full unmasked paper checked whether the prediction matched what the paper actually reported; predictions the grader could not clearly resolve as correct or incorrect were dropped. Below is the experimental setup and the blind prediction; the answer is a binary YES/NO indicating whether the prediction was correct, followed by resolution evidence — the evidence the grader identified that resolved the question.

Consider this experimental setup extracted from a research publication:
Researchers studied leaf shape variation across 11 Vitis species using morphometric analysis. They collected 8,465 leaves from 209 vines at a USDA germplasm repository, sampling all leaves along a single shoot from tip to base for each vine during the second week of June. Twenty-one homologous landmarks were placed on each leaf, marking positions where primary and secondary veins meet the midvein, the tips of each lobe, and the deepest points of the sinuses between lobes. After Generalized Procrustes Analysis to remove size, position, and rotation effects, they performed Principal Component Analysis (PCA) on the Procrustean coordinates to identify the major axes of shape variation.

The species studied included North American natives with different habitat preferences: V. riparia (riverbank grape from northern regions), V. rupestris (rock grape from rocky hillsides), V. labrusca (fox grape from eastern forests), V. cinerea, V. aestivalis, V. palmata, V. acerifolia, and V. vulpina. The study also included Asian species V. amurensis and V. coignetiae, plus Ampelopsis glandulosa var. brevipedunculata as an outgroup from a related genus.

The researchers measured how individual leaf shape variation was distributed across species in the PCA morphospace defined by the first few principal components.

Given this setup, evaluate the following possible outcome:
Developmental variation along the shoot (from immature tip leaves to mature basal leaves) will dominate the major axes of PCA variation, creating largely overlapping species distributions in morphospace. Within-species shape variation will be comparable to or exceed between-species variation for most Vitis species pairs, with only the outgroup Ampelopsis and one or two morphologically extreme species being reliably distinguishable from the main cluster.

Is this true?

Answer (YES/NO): NO